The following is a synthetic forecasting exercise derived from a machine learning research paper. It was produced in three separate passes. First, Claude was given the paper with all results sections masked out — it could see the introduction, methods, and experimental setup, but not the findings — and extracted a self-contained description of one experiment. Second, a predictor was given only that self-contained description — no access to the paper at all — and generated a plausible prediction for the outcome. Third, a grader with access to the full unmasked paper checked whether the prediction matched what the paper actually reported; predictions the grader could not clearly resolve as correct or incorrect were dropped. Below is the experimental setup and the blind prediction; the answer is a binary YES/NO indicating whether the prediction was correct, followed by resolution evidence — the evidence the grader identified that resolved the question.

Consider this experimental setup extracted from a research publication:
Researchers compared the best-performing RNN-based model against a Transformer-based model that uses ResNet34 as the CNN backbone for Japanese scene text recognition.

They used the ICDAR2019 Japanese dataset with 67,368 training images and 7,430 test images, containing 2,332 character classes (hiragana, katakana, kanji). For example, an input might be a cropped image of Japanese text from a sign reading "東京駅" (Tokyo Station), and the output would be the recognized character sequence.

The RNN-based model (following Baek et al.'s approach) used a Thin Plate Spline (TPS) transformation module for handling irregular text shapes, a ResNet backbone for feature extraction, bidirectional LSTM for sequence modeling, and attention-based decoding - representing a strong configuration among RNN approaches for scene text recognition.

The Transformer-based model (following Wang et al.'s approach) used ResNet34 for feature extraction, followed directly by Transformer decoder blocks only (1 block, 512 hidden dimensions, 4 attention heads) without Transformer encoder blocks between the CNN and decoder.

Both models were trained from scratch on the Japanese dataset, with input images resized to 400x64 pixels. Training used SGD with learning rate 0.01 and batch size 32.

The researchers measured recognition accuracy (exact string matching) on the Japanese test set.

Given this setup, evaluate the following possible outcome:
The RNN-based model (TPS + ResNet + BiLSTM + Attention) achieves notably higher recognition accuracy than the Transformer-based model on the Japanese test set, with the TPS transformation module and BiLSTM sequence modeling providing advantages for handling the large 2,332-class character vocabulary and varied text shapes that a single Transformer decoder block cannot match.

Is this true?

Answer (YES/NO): NO